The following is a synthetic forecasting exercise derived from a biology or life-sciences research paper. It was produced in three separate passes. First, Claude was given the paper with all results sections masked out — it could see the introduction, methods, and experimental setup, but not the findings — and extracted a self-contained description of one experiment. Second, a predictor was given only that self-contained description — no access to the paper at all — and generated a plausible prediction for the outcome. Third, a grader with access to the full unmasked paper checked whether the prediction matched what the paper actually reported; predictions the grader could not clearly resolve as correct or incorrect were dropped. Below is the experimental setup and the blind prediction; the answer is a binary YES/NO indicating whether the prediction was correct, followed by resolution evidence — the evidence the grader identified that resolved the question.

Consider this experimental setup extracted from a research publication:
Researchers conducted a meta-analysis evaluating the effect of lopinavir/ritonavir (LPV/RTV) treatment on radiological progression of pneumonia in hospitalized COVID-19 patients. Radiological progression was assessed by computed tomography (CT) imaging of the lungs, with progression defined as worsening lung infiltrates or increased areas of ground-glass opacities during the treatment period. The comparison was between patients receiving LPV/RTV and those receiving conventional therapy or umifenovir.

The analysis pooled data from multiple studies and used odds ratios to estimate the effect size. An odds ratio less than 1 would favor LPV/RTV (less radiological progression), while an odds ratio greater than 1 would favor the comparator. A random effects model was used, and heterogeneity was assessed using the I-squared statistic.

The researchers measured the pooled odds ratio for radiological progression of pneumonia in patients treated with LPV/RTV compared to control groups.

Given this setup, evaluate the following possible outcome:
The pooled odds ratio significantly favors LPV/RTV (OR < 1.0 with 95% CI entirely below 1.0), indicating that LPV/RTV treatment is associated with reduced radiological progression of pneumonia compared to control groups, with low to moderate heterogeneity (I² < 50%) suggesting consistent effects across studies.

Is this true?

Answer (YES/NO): NO